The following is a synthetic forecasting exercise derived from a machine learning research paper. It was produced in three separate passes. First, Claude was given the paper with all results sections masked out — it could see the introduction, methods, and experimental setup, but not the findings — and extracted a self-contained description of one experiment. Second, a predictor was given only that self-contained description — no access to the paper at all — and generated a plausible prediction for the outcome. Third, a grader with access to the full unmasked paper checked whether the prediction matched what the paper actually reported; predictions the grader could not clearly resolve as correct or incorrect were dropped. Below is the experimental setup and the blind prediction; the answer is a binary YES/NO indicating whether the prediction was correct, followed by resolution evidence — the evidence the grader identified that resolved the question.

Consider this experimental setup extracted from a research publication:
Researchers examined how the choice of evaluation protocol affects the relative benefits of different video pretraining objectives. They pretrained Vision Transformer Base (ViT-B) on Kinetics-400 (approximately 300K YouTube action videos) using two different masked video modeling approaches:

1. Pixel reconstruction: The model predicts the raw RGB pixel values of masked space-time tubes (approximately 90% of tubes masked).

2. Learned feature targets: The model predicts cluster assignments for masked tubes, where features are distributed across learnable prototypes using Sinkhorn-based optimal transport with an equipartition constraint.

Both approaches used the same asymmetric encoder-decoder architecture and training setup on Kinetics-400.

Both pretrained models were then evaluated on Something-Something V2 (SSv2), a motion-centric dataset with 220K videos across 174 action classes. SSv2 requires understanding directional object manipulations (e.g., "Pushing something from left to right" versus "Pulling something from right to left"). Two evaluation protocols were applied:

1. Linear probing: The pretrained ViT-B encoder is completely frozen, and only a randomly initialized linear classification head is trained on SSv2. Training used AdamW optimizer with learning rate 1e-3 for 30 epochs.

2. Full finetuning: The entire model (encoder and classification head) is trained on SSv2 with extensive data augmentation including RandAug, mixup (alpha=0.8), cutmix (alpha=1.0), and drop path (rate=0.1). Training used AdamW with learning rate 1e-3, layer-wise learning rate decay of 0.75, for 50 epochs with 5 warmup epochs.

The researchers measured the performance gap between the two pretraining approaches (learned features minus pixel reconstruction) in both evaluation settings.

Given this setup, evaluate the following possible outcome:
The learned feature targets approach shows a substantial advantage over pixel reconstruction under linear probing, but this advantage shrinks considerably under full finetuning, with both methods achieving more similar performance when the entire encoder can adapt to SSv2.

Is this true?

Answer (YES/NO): YES